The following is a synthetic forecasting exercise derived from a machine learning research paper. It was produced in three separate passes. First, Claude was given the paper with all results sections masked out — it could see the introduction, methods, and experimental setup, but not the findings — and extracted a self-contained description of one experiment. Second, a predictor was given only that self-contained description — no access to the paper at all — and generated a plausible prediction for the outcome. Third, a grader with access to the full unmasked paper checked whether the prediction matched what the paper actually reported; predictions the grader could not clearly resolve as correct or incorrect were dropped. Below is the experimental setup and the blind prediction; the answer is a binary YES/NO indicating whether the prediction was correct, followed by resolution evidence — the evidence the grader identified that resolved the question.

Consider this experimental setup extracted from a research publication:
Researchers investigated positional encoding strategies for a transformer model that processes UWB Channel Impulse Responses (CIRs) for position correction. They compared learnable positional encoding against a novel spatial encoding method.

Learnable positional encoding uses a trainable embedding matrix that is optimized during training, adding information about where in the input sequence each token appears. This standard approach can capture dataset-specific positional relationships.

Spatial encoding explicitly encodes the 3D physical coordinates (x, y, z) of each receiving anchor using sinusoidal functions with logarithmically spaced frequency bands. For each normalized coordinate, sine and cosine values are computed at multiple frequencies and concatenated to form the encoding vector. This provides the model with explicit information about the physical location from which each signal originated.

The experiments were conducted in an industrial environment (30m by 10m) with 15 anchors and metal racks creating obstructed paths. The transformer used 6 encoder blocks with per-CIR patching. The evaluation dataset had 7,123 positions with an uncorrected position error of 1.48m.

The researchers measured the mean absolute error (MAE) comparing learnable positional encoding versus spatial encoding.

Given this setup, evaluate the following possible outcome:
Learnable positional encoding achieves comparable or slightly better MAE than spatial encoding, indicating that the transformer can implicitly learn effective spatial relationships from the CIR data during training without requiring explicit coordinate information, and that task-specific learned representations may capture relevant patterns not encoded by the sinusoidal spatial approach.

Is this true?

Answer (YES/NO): NO